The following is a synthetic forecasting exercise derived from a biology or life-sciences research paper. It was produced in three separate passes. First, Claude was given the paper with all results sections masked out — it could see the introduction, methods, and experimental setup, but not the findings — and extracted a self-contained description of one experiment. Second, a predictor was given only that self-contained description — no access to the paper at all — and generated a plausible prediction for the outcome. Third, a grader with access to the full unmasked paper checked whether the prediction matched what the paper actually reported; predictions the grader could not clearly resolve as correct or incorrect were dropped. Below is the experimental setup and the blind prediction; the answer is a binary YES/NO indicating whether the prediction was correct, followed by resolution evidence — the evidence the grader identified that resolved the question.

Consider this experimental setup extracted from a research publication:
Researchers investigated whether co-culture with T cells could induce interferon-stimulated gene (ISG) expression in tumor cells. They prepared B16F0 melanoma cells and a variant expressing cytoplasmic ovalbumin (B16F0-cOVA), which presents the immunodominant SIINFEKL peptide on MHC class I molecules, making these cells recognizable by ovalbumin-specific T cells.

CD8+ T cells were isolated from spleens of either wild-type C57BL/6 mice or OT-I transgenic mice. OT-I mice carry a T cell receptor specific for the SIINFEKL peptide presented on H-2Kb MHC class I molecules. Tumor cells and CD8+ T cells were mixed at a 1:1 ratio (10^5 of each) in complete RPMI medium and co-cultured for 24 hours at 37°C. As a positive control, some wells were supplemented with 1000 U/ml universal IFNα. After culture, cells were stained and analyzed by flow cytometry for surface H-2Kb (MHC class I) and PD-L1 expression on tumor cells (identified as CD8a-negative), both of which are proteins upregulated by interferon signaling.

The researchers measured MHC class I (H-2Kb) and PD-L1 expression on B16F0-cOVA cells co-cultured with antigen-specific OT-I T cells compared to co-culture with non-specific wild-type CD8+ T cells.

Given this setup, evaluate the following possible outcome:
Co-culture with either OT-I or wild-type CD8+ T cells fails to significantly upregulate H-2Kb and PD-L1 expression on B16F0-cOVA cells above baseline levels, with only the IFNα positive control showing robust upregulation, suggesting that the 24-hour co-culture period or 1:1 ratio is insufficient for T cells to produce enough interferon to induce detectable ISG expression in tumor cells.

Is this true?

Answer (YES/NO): NO